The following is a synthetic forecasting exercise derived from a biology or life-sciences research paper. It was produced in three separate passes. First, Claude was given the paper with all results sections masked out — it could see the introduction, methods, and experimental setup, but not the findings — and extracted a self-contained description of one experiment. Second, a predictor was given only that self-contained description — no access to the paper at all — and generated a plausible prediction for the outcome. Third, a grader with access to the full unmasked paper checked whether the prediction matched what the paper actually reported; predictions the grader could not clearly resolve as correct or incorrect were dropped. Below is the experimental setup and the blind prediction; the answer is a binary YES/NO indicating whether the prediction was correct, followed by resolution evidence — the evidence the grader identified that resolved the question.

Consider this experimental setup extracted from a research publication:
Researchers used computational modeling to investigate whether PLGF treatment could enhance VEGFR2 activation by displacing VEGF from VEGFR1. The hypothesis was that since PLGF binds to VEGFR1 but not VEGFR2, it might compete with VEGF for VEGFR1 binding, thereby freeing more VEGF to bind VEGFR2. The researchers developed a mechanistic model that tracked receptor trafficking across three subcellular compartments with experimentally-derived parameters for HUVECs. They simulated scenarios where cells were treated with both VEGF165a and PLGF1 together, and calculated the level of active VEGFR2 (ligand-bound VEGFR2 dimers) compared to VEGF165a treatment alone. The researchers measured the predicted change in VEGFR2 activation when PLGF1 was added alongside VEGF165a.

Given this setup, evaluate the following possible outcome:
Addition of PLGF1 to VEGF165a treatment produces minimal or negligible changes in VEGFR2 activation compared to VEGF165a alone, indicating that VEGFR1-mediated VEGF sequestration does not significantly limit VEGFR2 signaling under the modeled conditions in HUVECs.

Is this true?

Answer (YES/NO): NO